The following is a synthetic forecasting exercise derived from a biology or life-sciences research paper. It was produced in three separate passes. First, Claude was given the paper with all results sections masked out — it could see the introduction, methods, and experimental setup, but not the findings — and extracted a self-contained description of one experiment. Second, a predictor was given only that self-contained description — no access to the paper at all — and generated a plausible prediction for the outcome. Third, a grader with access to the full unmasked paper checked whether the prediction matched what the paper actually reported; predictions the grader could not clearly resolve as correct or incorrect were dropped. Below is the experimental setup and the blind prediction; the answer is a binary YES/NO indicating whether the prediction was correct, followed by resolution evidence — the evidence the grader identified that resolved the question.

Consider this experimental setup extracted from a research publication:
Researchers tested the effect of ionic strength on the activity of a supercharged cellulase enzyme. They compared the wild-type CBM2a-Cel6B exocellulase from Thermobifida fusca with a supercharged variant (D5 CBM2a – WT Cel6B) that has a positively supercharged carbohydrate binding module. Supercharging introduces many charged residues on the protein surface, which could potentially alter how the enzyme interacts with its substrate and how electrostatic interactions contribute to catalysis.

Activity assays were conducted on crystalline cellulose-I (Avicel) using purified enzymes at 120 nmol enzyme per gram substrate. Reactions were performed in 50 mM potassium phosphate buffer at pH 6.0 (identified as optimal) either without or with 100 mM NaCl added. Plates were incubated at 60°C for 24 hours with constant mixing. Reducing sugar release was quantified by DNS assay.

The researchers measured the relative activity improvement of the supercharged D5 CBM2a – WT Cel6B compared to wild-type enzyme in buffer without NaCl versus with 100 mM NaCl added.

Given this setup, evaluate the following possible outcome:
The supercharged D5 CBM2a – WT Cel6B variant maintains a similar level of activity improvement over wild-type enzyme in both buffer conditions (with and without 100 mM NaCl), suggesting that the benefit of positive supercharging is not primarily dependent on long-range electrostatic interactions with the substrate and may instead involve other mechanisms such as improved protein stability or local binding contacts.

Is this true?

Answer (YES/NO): NO